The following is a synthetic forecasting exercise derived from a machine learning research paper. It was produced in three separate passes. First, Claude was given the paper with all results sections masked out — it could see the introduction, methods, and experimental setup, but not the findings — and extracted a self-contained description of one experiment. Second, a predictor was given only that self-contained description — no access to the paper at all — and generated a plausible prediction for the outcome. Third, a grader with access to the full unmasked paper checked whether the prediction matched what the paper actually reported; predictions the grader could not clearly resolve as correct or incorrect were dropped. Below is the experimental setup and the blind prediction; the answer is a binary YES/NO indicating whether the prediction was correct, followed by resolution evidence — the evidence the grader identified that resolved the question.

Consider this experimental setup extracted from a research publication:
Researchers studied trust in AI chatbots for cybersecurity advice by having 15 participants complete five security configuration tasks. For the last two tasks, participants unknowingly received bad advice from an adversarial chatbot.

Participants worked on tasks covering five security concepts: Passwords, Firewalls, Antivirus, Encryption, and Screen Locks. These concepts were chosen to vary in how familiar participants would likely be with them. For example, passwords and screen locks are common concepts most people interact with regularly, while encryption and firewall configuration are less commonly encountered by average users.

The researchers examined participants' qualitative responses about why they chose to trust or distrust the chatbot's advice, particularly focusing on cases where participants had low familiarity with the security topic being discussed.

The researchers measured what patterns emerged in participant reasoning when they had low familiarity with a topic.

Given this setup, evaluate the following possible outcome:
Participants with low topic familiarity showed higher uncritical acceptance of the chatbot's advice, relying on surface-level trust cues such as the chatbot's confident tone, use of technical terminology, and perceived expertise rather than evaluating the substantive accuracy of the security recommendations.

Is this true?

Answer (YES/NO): NO